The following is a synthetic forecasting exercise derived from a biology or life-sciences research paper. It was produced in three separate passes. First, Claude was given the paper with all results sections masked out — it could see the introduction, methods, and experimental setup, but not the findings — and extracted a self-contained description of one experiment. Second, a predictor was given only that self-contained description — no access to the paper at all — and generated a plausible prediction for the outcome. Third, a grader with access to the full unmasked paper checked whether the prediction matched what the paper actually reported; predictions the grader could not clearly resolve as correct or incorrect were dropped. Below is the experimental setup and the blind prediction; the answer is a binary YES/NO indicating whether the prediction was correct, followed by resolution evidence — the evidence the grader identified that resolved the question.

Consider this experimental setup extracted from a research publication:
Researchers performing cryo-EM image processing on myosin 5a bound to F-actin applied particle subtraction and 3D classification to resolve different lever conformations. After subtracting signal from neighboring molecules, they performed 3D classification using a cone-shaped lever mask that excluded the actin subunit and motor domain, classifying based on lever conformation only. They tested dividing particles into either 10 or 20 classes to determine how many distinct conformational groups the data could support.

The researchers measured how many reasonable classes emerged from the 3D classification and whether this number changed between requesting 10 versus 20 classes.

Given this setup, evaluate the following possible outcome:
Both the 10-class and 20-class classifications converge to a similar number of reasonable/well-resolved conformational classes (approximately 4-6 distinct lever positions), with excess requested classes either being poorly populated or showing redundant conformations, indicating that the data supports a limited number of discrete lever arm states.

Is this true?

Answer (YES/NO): NO